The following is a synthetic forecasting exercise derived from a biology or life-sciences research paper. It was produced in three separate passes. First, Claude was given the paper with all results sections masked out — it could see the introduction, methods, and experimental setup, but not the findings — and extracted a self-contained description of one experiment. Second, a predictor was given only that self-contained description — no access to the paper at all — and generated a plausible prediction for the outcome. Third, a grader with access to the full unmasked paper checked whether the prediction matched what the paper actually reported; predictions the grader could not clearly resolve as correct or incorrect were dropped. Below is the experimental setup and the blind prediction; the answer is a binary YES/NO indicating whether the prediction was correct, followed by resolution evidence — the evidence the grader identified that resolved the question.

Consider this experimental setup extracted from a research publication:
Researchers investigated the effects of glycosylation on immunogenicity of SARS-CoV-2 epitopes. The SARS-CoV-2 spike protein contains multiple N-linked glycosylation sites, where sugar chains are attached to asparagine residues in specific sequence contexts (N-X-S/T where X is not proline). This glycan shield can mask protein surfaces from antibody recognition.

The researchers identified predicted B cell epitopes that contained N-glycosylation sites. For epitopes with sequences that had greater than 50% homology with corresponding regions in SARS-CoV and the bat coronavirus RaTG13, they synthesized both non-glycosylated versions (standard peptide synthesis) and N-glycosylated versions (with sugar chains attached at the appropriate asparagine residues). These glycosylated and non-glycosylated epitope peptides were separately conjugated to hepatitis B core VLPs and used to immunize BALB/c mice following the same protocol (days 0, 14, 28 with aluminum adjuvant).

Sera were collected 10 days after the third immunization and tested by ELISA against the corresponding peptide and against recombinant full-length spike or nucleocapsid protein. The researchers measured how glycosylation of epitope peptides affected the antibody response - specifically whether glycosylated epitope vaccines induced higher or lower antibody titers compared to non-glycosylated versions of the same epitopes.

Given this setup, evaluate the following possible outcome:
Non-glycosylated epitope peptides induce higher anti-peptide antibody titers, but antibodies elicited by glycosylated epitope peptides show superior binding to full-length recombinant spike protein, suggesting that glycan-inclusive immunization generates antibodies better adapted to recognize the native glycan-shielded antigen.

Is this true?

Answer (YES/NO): NO